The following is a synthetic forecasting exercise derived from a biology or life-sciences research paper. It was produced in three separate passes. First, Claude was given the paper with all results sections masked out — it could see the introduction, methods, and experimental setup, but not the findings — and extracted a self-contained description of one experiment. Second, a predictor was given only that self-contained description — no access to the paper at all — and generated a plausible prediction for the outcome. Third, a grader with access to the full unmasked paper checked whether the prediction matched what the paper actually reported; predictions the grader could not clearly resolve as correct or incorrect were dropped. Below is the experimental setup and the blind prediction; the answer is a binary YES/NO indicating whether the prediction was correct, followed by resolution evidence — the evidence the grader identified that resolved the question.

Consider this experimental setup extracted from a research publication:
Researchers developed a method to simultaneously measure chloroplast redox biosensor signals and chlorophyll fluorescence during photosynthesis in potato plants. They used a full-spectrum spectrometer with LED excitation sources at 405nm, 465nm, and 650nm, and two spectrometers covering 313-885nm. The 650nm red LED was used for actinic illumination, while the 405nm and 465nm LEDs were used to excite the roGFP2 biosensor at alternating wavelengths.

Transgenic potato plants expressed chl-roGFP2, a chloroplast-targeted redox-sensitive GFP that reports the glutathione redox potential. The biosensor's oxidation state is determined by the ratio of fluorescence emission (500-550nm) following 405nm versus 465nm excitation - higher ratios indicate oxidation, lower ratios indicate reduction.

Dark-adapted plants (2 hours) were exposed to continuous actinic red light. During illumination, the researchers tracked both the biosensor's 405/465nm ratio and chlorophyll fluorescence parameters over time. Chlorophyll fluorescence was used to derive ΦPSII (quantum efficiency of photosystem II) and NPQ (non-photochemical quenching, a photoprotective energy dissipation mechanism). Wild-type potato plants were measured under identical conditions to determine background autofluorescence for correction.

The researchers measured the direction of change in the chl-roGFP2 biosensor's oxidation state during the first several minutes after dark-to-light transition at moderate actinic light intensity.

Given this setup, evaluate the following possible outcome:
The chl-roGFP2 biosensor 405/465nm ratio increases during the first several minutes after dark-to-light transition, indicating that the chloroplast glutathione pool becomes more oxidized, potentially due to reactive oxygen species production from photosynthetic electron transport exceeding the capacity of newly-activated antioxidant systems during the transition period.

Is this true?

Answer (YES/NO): NO